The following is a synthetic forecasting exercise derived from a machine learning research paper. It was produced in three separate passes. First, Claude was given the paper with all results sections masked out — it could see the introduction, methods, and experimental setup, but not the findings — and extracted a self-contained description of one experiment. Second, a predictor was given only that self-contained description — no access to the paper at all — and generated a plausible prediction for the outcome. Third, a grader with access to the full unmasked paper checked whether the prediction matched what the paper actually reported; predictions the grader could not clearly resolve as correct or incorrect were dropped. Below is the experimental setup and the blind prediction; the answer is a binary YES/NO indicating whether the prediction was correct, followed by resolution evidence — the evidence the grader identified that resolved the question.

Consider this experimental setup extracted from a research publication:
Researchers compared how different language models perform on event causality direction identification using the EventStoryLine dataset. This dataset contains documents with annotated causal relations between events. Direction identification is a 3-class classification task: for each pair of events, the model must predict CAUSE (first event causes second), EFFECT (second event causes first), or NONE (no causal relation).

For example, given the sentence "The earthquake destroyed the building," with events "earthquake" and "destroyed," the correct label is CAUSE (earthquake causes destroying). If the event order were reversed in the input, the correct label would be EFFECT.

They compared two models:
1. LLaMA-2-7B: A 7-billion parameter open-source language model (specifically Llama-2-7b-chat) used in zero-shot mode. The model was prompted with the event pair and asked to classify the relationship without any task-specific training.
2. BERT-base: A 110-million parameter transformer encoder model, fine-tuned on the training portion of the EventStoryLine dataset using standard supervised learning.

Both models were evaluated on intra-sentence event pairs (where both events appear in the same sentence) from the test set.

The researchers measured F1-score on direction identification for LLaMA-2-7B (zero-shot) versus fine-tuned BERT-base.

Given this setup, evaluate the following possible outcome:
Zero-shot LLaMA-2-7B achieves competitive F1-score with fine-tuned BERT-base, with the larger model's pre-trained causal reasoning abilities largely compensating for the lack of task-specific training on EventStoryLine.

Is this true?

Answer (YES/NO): NO